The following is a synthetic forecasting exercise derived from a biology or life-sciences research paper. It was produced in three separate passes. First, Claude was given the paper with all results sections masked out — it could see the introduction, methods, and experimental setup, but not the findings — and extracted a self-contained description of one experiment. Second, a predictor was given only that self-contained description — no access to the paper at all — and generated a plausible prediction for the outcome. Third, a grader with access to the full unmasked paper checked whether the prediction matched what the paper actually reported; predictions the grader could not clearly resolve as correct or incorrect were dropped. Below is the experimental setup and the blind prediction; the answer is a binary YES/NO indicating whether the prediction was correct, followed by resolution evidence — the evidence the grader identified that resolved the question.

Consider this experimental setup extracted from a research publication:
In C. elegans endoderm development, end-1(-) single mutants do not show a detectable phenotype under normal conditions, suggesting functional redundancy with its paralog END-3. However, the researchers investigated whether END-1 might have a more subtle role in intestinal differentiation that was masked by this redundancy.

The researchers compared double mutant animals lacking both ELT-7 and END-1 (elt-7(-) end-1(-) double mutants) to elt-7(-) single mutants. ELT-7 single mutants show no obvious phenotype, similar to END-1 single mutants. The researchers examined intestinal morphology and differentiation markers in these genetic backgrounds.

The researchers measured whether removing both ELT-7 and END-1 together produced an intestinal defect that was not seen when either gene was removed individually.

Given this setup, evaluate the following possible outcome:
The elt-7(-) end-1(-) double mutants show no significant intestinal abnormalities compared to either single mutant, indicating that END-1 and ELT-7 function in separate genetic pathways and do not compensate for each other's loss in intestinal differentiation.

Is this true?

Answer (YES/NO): NO